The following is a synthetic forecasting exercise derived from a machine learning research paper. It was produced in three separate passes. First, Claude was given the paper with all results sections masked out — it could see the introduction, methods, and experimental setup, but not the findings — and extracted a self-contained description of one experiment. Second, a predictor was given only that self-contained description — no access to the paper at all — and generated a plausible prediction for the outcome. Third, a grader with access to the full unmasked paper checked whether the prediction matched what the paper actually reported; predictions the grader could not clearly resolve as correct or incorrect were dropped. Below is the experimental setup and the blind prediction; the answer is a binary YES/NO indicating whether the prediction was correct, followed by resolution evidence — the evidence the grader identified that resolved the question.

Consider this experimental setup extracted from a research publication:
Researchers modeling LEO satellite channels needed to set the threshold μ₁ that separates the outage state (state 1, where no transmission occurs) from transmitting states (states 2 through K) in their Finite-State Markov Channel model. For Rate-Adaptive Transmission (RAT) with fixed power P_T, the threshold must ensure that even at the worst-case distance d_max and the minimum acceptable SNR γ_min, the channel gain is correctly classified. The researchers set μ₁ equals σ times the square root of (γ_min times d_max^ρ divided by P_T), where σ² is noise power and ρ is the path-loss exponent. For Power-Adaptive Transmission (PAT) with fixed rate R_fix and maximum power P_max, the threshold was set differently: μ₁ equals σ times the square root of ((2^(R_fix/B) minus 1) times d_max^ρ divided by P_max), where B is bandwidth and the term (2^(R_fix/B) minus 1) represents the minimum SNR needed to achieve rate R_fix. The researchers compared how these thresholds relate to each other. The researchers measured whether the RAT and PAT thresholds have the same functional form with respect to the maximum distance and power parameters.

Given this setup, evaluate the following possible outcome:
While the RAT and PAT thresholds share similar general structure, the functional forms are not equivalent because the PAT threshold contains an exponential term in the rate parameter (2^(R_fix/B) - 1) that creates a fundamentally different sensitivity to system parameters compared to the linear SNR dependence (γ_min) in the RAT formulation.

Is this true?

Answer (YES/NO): NO